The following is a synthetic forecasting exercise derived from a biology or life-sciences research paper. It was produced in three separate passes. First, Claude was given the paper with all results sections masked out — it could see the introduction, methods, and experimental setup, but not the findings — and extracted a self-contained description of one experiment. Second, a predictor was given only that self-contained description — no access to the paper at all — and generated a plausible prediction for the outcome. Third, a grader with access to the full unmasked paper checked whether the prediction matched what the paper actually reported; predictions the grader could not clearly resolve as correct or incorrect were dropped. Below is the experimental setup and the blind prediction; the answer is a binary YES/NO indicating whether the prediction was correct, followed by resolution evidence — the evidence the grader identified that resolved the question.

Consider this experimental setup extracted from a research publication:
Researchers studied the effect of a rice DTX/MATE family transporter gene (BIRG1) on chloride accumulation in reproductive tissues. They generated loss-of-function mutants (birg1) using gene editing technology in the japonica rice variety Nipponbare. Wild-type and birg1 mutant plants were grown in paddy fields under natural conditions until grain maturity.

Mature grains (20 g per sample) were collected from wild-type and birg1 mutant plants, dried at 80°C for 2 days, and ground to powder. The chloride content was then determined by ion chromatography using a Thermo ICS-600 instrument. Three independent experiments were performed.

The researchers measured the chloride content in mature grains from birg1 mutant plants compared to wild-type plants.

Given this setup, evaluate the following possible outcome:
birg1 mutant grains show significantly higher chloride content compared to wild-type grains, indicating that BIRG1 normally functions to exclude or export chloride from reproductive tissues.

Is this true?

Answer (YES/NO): YES